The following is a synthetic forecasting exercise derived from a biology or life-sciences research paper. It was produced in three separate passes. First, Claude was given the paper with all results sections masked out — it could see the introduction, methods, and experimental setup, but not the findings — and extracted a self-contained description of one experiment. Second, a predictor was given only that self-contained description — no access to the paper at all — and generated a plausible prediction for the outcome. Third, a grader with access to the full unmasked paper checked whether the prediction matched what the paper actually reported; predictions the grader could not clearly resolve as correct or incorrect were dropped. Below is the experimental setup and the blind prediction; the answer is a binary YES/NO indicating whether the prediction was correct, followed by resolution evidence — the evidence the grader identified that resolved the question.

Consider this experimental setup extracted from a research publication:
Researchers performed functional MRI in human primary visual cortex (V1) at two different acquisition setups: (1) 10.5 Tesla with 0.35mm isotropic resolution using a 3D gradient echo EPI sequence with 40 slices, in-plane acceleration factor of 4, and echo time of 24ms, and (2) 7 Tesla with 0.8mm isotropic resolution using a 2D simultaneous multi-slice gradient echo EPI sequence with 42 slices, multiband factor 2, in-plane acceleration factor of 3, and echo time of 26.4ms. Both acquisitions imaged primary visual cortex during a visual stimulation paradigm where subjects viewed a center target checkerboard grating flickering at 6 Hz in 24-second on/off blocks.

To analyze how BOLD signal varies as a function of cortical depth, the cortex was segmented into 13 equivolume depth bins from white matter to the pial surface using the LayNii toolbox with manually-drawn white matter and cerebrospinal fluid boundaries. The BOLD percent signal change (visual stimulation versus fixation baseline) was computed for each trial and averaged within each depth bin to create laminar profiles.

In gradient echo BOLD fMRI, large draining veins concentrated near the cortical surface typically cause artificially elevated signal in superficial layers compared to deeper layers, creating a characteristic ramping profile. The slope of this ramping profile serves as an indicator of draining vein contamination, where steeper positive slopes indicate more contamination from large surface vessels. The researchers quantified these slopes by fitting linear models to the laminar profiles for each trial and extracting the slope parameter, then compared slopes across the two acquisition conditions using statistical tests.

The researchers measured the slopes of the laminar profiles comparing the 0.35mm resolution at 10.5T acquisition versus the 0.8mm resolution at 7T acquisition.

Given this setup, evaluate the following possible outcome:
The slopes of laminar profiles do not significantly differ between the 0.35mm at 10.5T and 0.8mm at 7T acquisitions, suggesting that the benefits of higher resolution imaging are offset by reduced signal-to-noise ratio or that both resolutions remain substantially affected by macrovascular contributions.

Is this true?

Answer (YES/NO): NO